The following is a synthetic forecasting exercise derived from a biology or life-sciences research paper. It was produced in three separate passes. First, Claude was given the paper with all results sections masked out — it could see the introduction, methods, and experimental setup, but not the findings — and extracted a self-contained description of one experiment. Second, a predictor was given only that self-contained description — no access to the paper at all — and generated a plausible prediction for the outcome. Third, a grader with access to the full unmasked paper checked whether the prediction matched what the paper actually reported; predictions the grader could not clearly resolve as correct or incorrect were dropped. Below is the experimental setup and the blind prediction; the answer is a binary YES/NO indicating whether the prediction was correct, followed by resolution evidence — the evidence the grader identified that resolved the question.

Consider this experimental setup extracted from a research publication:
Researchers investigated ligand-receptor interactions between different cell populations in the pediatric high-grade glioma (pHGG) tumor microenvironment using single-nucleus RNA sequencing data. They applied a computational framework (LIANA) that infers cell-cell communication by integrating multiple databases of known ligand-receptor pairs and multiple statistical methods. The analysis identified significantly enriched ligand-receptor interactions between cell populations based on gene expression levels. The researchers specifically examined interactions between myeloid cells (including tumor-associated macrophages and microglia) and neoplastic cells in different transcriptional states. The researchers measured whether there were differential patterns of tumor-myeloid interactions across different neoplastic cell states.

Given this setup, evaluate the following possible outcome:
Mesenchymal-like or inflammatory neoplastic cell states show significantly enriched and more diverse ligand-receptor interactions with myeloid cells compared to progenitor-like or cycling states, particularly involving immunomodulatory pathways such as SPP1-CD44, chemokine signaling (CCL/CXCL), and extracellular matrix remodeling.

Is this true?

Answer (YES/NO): NO